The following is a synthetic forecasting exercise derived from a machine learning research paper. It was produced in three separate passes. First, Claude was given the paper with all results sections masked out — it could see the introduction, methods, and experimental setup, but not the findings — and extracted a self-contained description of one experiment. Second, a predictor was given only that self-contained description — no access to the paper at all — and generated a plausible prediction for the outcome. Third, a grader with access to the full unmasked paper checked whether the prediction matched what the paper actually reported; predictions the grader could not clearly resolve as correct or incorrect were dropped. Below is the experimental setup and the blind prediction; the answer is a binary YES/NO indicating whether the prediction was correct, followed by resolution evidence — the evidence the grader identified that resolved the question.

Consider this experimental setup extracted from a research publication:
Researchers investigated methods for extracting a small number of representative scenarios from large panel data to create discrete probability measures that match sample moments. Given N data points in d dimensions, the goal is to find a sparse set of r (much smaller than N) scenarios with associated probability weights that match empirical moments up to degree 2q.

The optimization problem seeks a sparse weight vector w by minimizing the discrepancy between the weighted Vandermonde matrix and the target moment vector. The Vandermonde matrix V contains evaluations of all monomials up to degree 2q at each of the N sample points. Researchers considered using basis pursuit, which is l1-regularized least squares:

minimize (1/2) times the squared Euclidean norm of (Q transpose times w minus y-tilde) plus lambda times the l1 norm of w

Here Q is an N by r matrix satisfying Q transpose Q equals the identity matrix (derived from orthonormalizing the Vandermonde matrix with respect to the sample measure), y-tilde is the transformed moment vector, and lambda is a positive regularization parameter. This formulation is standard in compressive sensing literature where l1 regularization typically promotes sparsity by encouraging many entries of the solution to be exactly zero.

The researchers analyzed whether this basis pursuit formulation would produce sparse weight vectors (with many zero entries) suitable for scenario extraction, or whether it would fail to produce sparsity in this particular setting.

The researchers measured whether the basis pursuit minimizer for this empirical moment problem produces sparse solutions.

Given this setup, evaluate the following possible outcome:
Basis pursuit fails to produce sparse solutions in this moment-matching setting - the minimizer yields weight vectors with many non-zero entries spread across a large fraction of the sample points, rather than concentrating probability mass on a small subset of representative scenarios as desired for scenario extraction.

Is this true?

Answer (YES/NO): YES